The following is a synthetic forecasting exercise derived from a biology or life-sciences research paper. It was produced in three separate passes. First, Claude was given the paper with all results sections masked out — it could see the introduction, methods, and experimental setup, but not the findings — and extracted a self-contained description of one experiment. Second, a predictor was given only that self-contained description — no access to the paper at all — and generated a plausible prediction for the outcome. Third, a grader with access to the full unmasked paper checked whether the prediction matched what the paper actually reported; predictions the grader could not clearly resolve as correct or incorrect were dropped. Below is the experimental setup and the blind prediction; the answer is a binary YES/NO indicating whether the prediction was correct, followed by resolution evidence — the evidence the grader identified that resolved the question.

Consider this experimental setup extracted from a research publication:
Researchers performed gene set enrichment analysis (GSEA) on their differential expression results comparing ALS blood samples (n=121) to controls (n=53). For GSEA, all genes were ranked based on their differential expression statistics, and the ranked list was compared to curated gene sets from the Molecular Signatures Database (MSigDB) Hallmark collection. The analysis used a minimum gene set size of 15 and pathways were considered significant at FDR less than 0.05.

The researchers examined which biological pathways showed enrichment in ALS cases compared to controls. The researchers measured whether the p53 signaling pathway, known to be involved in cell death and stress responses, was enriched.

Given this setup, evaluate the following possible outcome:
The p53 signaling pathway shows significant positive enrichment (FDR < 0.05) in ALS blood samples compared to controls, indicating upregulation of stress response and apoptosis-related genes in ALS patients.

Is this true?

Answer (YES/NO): YES